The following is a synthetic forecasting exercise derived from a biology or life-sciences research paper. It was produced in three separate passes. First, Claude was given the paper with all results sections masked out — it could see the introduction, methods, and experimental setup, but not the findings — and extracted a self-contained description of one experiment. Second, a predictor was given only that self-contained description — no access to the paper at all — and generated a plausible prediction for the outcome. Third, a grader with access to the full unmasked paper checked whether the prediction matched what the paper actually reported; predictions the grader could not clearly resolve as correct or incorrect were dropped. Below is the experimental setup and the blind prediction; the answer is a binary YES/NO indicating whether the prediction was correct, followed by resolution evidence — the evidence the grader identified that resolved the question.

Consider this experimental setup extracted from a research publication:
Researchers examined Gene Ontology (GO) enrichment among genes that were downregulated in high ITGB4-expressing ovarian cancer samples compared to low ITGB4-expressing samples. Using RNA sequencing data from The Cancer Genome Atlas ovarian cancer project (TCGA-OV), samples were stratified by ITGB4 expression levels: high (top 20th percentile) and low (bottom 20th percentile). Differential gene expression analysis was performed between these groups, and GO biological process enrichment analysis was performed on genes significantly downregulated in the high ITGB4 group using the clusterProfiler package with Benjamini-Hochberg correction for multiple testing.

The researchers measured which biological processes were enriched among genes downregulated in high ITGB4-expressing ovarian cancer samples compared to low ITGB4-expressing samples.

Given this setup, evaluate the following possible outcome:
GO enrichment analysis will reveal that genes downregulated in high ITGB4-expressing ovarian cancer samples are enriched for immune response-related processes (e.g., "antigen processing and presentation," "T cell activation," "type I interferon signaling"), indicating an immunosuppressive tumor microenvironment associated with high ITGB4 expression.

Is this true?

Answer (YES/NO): NO